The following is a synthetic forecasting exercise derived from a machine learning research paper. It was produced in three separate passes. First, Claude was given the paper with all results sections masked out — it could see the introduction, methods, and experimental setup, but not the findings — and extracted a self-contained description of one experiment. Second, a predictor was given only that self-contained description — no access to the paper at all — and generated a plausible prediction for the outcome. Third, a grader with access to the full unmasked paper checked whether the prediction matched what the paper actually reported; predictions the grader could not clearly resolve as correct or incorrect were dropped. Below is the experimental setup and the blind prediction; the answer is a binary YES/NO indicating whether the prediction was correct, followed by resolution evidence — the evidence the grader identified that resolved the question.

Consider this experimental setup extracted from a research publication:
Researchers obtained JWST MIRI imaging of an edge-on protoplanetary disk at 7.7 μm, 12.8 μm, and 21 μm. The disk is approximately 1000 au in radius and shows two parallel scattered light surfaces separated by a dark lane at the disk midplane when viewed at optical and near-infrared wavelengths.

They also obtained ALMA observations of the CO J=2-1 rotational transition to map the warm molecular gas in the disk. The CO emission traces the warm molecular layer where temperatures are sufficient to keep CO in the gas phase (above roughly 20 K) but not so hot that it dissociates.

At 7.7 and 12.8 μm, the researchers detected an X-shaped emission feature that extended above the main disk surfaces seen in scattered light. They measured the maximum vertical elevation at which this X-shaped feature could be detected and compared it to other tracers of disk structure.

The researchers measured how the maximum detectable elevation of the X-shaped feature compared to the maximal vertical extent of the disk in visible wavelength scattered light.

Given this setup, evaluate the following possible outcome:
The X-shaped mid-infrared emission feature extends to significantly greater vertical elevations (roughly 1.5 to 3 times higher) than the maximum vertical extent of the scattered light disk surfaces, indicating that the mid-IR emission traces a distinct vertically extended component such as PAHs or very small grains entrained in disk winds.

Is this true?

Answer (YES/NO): NO